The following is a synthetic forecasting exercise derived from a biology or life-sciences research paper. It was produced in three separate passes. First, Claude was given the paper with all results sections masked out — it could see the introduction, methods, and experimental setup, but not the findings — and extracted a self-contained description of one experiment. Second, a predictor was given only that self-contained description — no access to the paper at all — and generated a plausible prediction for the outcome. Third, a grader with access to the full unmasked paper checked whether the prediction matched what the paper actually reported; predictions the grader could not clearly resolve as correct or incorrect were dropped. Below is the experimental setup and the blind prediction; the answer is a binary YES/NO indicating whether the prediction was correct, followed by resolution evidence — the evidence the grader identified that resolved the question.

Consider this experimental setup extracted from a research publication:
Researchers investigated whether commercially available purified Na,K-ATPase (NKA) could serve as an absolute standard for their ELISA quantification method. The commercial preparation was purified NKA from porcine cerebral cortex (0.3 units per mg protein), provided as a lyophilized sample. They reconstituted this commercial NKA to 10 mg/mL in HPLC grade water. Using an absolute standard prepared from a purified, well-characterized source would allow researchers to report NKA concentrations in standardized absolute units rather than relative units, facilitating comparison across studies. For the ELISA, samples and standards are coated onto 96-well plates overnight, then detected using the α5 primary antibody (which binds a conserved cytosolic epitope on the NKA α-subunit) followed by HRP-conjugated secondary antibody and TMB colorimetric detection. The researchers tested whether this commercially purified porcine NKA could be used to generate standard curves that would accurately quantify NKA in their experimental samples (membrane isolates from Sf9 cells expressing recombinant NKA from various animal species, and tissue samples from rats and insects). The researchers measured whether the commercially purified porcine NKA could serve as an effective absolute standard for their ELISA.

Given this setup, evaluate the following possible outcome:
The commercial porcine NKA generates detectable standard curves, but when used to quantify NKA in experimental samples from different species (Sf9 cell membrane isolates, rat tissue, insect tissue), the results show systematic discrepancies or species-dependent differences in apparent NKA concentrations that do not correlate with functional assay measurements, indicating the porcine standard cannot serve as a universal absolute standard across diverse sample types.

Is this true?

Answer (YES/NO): NO